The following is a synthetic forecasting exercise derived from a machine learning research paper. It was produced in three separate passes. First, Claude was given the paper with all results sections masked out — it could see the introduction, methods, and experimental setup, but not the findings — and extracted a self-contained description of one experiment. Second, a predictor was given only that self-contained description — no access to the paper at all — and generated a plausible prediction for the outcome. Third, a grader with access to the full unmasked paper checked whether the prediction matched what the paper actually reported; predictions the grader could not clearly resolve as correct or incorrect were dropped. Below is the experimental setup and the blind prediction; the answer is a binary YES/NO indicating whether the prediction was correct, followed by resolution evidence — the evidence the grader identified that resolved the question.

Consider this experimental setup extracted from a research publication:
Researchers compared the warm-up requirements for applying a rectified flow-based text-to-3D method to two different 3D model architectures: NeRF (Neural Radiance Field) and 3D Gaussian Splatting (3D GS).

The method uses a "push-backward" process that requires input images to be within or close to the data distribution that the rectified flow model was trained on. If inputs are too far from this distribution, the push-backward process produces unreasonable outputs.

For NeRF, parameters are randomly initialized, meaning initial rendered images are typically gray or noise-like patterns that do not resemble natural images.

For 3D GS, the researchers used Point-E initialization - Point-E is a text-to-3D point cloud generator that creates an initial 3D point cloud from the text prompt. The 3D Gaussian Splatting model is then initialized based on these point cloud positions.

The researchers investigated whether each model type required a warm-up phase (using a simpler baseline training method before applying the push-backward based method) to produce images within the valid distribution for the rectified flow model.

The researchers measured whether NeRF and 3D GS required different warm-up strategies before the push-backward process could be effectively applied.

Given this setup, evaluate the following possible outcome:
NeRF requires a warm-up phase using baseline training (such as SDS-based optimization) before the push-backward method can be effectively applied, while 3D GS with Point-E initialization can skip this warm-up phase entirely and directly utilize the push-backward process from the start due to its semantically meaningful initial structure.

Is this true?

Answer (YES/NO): YES